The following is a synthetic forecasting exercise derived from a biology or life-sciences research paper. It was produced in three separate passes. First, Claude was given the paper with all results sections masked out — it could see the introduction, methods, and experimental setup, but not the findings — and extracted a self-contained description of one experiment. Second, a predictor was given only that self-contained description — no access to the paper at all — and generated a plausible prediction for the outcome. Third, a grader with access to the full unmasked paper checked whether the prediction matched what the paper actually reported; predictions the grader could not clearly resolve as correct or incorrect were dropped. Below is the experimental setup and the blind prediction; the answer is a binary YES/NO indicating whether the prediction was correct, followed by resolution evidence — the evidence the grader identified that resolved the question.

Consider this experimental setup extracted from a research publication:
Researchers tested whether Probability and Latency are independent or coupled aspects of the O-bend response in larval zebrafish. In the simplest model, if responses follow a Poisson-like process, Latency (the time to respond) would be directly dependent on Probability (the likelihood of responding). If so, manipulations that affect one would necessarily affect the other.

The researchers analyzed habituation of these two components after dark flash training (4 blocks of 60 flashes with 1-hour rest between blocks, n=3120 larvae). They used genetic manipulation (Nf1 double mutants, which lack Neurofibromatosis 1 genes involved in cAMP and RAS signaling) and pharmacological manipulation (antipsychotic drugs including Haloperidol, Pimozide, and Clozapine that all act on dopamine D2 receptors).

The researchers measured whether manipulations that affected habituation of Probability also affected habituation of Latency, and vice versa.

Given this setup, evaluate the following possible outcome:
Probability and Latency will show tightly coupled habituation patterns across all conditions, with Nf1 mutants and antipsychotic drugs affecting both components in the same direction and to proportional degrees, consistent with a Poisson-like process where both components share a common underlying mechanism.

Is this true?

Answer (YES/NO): NO